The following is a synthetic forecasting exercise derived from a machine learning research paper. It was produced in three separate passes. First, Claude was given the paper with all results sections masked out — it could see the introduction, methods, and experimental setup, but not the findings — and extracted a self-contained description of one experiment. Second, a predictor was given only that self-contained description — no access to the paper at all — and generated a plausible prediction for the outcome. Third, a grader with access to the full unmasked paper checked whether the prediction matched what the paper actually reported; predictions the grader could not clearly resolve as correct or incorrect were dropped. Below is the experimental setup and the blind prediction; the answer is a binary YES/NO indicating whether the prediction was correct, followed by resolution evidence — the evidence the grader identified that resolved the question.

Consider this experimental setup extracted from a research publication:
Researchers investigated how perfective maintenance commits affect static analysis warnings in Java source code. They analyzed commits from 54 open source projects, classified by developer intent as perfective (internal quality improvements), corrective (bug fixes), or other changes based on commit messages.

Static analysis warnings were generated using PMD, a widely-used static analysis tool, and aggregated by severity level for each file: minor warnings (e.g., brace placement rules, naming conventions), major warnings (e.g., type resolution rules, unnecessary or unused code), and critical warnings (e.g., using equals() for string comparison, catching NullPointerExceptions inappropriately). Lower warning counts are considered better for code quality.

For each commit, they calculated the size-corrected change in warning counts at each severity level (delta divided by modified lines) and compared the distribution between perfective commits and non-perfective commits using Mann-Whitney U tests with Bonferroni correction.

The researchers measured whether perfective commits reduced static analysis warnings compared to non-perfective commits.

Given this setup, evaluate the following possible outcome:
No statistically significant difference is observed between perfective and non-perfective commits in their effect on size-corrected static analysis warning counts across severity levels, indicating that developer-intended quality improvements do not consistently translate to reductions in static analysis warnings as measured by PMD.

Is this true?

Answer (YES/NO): NO